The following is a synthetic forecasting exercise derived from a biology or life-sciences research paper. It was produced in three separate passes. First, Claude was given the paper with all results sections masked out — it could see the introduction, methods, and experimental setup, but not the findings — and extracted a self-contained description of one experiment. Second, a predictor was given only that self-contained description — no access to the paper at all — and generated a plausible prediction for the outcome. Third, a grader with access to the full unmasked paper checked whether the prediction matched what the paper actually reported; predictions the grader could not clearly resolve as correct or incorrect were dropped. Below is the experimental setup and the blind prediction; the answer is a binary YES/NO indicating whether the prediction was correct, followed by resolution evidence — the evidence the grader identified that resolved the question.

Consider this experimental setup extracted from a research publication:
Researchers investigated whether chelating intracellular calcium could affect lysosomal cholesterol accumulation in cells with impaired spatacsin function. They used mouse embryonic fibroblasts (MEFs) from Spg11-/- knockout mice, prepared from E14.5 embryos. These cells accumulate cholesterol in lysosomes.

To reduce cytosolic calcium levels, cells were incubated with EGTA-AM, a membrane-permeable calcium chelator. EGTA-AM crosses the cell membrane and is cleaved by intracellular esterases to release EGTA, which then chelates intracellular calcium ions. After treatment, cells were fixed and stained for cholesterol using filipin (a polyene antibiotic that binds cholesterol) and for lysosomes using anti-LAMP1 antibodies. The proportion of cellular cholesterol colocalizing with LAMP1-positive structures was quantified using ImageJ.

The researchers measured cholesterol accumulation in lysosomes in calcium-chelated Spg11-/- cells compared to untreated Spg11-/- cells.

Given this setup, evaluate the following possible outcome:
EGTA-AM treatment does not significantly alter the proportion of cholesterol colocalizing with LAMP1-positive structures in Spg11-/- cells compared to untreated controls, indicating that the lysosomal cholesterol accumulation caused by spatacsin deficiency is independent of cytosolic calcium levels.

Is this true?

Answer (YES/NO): NO